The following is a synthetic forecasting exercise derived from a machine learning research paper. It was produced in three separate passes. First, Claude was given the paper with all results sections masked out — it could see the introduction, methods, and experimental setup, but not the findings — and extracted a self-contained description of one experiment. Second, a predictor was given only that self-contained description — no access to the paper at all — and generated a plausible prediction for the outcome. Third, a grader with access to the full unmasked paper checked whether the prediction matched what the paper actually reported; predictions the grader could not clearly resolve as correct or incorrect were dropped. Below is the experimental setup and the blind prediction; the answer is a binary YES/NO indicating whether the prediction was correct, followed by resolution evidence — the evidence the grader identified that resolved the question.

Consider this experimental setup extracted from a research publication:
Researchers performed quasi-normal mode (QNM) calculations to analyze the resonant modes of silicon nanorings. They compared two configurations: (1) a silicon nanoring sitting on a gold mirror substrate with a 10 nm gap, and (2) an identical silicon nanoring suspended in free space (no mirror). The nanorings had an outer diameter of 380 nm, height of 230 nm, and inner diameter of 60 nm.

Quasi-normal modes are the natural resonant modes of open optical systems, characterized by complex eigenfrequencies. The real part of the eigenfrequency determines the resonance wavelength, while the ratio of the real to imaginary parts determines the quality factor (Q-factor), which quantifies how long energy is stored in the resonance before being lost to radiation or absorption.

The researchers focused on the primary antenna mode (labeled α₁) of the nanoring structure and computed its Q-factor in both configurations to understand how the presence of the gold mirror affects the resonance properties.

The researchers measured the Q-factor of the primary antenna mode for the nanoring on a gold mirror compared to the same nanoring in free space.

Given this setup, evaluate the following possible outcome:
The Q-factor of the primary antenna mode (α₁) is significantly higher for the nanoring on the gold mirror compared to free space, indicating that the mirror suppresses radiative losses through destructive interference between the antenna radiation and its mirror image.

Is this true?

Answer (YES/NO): YES